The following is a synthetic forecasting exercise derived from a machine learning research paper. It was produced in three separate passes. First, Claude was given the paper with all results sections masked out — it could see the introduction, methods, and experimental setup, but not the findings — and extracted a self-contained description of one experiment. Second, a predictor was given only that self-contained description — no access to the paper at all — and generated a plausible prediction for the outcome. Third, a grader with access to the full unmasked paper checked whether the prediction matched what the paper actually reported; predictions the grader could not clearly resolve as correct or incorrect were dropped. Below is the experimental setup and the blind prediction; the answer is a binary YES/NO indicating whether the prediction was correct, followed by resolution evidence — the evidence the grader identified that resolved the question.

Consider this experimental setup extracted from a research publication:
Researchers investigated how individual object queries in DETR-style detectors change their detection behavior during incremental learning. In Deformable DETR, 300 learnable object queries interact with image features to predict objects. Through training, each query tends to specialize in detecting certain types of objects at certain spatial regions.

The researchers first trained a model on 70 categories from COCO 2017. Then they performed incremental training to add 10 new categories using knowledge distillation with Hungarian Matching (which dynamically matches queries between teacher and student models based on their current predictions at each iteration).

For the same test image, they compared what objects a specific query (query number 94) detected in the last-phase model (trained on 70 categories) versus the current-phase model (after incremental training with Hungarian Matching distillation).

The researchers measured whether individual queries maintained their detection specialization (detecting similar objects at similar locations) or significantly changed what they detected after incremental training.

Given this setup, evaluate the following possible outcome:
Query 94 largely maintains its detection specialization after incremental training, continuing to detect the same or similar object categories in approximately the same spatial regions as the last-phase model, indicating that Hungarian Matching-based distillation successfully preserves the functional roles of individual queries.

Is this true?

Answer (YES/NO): NO